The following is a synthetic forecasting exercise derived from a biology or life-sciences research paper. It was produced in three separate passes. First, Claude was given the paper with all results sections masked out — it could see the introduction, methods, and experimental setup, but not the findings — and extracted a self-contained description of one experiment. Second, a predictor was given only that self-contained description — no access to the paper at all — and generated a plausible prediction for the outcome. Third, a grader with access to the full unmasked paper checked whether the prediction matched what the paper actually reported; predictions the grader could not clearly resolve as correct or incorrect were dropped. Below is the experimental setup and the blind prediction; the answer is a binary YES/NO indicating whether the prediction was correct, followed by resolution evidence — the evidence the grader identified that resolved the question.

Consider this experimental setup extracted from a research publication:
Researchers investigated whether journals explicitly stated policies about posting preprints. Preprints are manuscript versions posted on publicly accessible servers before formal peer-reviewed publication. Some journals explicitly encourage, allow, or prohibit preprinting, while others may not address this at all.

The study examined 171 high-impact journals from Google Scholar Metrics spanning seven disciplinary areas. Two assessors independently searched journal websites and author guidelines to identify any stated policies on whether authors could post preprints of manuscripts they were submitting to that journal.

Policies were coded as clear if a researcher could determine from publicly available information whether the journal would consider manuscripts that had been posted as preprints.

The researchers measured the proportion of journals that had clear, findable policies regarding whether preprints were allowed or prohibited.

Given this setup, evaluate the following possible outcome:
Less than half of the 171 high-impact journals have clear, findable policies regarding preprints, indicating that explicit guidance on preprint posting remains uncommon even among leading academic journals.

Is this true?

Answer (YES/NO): NO